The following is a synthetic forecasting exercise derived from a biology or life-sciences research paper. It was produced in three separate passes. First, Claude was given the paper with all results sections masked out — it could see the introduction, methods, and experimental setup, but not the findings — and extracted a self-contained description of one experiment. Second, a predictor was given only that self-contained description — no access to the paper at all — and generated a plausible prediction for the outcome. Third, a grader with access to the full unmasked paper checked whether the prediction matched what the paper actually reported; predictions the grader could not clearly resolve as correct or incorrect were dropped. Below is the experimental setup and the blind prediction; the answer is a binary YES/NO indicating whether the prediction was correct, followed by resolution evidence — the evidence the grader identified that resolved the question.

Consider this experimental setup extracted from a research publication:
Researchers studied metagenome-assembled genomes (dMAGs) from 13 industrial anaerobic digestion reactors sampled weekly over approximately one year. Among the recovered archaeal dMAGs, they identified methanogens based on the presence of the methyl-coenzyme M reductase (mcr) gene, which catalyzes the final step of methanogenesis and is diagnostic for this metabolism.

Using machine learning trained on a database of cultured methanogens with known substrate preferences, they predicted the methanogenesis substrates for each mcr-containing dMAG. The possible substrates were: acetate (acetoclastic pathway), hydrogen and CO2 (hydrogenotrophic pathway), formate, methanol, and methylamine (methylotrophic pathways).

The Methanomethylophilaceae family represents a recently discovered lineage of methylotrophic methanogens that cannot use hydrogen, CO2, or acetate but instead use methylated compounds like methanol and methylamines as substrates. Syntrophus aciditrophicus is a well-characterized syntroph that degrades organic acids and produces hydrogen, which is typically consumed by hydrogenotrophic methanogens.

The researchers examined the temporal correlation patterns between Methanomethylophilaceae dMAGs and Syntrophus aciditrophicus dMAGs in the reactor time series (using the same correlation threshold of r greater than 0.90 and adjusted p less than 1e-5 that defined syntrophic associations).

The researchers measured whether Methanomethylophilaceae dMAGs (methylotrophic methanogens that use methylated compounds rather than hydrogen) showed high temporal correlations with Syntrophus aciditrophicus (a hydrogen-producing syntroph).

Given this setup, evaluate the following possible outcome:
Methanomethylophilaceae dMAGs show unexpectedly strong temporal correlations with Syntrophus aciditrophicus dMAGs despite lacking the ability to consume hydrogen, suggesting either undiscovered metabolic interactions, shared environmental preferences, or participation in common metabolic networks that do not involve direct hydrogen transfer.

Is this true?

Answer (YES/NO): NO